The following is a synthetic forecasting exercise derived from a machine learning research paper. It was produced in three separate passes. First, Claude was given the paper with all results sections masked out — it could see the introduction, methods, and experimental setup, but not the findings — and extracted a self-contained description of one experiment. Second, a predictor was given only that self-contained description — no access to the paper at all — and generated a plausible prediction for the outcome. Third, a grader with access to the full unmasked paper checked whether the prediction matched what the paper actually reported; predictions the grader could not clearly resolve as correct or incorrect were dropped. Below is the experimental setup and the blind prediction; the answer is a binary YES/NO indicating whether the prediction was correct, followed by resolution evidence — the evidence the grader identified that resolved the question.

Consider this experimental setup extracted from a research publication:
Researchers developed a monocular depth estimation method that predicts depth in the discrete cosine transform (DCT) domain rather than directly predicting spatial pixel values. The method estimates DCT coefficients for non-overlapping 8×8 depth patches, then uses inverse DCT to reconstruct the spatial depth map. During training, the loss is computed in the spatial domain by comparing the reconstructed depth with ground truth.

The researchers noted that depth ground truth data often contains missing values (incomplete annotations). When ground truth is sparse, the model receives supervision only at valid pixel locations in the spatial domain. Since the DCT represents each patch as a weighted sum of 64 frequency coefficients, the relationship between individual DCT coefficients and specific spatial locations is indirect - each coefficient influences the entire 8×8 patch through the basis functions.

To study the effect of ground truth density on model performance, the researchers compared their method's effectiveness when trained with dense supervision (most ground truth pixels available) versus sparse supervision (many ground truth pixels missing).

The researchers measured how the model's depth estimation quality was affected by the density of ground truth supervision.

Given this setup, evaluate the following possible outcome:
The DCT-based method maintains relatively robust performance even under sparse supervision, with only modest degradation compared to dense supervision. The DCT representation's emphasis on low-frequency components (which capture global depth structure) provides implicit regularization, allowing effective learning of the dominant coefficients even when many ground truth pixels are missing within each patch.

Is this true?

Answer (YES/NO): NO